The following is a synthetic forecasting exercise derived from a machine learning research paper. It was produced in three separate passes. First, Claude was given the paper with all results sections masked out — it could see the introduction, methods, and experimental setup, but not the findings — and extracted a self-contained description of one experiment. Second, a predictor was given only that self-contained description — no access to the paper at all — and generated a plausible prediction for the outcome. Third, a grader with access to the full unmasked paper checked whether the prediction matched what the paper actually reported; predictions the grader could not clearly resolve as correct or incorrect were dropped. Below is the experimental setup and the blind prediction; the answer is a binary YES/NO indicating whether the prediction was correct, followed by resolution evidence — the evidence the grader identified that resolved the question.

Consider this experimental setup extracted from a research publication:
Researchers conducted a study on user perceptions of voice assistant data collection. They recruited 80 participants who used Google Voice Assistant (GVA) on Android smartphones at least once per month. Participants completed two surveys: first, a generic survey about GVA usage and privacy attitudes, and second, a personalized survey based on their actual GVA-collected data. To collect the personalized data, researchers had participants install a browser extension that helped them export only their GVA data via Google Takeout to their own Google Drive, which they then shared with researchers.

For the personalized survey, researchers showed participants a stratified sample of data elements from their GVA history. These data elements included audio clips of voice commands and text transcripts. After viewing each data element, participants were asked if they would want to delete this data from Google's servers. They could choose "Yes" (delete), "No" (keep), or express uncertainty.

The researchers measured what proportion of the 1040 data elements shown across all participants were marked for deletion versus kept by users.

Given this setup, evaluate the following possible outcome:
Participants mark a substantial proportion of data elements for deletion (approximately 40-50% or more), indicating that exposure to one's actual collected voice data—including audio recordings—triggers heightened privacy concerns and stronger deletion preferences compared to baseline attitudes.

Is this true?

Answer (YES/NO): NO